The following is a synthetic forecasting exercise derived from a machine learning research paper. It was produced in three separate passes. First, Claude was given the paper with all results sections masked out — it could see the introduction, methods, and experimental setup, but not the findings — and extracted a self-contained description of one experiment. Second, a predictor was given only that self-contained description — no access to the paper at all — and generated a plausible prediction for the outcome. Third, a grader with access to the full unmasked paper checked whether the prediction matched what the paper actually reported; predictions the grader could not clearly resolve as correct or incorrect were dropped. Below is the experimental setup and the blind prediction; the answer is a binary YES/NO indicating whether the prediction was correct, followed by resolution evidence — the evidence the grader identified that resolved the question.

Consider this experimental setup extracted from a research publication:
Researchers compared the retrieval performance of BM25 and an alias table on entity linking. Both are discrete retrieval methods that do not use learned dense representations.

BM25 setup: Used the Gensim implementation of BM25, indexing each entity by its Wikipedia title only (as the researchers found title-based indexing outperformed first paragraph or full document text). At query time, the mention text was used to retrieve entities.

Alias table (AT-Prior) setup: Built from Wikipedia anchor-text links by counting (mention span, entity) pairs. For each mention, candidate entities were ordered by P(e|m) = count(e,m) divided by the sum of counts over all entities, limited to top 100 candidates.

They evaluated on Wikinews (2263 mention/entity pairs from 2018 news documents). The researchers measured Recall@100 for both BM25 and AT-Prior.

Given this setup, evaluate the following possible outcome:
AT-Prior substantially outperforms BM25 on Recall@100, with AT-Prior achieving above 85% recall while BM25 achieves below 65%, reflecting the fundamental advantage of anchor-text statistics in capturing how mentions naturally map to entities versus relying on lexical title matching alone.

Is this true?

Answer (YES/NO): NO